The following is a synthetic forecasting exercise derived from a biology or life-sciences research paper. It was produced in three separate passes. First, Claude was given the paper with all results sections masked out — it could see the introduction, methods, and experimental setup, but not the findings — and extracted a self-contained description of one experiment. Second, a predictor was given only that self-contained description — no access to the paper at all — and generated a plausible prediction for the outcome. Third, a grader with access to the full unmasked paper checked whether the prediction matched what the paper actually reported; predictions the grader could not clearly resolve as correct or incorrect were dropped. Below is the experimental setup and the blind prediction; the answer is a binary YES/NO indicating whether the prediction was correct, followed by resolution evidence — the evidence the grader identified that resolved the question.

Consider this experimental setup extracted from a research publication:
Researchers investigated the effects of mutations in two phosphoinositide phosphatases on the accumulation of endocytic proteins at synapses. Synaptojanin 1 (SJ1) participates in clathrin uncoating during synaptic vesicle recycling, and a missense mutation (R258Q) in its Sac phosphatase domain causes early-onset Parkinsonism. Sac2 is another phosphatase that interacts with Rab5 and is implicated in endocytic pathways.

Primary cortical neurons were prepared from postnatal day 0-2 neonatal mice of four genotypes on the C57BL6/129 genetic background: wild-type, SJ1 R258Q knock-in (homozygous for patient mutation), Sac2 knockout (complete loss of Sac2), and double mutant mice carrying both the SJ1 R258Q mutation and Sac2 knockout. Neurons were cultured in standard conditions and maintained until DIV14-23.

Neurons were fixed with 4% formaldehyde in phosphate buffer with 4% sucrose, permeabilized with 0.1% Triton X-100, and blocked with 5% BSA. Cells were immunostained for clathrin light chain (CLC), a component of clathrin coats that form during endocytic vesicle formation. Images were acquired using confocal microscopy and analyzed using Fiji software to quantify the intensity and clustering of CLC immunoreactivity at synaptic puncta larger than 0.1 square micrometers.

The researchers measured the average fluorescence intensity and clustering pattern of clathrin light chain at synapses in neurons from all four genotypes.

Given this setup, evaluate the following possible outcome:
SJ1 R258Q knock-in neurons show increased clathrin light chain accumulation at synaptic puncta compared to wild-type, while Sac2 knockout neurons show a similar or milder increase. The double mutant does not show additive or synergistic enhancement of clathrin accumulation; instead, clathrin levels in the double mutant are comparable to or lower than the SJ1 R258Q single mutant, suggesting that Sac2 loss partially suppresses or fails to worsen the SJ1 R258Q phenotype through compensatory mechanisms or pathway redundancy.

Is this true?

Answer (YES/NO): NO